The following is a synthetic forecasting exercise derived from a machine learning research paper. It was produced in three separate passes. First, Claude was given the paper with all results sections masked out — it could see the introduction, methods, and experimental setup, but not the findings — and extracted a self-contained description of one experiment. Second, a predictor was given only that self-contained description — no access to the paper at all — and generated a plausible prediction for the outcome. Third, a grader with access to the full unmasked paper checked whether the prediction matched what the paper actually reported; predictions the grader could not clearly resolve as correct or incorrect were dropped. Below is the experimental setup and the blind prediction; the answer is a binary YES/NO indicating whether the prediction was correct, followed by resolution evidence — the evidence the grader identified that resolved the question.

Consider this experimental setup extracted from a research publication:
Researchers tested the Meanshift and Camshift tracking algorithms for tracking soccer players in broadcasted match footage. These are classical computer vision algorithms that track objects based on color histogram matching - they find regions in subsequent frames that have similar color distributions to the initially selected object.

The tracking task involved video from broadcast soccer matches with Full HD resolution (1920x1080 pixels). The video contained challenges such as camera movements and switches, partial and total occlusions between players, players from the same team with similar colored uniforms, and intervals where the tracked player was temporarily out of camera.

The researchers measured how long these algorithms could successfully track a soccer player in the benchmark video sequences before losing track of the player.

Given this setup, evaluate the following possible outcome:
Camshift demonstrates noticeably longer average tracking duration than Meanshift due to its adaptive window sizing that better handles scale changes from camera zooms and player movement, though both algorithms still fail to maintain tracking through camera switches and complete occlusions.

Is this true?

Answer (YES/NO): NO